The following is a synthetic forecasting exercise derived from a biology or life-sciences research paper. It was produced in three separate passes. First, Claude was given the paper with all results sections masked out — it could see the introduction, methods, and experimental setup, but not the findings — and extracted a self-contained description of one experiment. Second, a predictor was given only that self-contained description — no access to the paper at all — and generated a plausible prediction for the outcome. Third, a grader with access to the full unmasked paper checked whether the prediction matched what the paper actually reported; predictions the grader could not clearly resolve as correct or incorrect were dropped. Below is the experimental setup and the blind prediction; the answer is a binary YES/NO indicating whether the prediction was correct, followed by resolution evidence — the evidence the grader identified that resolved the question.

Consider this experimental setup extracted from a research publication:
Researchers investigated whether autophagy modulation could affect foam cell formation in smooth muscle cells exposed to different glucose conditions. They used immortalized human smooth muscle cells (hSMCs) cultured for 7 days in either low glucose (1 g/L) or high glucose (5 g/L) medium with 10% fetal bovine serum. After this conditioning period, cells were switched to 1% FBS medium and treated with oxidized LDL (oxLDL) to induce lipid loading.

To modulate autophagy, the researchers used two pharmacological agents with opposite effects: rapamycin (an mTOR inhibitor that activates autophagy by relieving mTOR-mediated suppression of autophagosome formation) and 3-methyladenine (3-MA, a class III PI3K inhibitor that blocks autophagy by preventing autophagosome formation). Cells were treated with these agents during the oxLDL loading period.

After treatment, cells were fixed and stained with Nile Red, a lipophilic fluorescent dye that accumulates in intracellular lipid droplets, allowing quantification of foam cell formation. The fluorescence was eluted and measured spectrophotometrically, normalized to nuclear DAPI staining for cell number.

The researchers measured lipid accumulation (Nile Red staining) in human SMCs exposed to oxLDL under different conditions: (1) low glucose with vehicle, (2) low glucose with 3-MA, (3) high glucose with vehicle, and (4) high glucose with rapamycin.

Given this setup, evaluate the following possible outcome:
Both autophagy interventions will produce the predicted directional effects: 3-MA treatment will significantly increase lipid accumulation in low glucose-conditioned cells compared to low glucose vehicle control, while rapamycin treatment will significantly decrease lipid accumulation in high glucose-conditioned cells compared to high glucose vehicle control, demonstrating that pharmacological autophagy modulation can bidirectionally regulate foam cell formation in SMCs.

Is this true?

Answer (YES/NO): YES